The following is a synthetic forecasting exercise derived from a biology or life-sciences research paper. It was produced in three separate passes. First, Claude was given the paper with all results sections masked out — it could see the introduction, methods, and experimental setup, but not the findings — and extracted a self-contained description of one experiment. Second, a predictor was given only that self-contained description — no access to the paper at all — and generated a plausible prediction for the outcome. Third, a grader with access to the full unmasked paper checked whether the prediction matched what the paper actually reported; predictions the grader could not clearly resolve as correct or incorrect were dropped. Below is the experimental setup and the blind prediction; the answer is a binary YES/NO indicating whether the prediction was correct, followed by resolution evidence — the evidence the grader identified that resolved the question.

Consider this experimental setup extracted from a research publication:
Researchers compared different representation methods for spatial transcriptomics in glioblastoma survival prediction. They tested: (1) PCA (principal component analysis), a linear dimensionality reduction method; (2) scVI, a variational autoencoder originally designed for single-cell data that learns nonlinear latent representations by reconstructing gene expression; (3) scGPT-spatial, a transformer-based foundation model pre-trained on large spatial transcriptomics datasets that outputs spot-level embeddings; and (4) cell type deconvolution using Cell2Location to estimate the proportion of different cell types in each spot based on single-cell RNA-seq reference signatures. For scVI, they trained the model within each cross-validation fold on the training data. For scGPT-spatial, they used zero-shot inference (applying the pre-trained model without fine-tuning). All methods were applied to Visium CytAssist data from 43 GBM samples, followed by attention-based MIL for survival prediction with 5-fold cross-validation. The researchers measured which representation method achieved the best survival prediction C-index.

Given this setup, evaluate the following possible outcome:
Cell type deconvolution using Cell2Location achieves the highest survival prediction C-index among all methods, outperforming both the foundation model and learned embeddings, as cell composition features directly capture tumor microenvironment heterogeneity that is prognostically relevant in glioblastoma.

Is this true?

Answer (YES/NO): NO